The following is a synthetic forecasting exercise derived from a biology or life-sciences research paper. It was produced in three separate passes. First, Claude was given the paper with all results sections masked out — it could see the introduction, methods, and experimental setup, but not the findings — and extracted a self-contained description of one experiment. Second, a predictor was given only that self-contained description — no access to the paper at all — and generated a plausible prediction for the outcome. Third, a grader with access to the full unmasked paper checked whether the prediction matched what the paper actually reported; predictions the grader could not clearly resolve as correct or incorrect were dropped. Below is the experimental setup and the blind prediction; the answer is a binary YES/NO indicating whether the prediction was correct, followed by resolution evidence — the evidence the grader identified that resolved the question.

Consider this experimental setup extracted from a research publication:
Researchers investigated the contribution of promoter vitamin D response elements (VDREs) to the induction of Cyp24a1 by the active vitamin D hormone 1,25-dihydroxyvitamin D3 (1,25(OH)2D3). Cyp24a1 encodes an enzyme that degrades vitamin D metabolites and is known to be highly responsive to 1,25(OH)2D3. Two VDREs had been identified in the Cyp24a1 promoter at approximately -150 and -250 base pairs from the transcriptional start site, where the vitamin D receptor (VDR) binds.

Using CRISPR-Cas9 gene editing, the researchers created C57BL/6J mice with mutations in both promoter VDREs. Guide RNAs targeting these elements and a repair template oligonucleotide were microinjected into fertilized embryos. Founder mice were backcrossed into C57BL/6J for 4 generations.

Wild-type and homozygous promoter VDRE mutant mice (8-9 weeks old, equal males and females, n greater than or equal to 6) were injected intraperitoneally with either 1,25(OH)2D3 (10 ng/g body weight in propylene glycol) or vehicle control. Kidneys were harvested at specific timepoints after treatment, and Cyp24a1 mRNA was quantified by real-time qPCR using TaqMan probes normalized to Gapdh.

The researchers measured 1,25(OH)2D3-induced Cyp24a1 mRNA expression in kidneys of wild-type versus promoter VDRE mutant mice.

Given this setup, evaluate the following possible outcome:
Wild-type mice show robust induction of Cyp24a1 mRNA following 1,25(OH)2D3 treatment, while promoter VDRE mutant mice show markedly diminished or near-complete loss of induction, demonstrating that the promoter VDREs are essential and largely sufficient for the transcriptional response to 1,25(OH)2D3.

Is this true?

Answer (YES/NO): NO